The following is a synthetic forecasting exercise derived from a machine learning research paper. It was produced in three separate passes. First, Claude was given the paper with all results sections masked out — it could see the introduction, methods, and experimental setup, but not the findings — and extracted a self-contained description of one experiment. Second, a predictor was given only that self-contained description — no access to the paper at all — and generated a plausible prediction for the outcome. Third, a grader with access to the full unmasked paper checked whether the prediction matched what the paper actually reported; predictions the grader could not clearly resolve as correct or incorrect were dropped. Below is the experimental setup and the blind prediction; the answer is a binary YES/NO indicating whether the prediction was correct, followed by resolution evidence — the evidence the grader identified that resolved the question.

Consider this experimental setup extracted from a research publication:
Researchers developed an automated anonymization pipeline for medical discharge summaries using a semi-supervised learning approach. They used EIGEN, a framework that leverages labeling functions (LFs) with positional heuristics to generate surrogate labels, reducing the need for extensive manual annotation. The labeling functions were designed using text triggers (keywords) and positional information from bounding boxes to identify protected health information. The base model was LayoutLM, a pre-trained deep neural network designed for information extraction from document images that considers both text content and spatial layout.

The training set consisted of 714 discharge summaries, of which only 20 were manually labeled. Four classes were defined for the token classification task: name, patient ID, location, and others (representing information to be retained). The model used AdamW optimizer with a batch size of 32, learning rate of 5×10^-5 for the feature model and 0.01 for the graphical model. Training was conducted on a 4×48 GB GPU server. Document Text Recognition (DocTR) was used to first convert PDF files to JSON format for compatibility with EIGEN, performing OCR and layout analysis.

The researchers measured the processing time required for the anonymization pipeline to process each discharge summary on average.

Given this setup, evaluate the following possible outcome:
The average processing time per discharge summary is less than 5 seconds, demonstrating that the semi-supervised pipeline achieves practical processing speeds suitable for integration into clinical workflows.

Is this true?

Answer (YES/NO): YES